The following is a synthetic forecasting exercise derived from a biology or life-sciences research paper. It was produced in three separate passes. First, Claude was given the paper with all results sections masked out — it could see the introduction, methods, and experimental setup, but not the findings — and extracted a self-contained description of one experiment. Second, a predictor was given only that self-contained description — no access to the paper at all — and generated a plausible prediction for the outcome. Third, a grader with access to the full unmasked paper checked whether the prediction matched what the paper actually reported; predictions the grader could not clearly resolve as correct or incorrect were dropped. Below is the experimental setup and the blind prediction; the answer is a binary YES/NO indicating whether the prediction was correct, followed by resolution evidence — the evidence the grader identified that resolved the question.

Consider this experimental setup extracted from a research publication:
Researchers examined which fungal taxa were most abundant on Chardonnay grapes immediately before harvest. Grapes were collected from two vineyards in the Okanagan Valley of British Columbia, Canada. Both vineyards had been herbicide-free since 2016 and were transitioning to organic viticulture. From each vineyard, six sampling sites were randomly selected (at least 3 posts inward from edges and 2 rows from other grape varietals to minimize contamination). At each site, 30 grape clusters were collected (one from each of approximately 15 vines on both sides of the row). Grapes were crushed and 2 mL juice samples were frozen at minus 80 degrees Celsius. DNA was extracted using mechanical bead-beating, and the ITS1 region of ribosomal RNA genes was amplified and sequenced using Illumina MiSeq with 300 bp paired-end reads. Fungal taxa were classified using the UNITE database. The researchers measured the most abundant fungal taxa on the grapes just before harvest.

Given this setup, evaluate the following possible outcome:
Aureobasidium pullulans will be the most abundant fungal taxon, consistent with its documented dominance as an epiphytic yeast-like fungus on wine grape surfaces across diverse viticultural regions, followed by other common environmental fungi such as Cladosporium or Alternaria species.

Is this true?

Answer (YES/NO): NO